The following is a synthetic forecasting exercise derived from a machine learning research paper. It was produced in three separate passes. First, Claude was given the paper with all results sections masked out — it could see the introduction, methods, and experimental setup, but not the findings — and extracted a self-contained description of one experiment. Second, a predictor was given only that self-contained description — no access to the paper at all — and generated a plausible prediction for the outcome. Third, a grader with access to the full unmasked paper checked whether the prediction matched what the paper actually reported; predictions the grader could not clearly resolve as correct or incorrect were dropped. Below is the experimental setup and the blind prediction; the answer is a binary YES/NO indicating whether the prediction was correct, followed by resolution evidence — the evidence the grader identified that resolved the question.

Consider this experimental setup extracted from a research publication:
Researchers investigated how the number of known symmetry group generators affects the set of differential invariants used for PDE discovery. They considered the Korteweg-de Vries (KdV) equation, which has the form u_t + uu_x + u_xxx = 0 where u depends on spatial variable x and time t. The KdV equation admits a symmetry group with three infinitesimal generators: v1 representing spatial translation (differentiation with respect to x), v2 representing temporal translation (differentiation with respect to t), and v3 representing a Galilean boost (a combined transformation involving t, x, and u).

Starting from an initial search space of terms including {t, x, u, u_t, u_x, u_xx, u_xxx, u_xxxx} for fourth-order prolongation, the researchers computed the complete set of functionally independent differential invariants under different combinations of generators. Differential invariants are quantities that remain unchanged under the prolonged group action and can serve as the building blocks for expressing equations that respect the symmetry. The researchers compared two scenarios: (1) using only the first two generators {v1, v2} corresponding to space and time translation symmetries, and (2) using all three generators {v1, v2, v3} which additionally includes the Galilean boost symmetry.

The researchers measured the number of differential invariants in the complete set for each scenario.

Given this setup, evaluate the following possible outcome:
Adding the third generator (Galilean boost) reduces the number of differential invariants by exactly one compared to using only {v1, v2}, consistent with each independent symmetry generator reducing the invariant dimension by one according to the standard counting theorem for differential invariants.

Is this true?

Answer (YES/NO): YES